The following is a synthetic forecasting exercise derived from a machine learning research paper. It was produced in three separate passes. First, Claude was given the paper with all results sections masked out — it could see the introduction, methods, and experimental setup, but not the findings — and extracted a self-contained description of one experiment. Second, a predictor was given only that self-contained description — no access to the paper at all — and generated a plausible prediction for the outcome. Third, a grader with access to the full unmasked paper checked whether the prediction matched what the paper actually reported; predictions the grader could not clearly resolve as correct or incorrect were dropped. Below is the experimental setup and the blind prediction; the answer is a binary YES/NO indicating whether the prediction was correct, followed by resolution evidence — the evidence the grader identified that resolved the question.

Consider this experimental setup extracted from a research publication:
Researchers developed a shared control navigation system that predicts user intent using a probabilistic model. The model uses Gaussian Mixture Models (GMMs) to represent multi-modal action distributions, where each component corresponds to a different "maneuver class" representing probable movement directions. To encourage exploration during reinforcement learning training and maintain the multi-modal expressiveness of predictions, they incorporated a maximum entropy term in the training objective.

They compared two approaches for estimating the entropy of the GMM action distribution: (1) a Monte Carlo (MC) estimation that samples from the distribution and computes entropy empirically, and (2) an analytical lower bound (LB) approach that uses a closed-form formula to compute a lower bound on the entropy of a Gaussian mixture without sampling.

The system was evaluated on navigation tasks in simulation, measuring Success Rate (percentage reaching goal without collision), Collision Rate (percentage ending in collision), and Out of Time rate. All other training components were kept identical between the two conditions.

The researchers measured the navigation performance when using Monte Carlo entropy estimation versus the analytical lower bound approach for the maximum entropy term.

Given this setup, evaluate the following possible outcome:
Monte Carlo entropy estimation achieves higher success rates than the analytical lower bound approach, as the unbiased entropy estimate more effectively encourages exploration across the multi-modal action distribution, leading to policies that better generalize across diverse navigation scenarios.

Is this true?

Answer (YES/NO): NO